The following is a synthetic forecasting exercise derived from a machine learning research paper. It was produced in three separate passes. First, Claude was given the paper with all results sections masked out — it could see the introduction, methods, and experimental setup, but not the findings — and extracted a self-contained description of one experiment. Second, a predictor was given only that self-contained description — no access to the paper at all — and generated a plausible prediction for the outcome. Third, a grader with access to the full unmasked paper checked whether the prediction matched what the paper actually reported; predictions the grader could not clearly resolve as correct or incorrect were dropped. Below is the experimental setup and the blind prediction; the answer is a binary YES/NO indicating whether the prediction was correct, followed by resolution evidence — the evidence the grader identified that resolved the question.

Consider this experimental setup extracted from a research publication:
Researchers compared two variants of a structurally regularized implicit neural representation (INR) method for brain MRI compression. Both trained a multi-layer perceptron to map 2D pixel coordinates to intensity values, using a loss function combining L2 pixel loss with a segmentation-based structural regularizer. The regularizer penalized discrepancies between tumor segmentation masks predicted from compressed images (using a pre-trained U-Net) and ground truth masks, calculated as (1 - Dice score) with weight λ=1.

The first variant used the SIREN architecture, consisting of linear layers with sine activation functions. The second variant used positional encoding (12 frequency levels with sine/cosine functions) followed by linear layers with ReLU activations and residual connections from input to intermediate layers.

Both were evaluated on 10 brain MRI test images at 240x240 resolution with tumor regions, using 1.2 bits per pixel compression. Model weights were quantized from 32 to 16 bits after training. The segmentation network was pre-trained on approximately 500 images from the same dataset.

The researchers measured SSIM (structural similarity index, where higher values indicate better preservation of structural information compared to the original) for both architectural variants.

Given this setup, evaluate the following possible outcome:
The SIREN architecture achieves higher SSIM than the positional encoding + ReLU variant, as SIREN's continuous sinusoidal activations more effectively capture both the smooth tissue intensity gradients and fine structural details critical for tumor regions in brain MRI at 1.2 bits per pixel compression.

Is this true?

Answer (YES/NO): NO